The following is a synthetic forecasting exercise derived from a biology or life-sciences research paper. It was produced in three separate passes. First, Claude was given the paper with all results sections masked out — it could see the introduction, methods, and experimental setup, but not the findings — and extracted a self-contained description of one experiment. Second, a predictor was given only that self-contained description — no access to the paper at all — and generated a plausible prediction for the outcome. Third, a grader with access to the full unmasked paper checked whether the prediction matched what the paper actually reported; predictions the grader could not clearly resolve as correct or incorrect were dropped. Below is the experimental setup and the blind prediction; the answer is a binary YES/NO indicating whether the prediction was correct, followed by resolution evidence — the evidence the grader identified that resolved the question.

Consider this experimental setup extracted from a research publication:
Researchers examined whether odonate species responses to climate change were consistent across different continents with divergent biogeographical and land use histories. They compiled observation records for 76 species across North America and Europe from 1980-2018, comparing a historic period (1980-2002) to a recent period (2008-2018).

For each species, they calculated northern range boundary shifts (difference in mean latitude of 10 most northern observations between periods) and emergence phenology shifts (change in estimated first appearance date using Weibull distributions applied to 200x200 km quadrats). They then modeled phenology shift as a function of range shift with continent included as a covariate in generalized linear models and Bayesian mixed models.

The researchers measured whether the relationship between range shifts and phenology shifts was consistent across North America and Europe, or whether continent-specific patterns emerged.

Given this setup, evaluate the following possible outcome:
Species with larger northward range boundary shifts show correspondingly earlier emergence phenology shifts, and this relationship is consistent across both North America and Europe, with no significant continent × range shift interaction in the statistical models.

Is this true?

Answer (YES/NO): YES